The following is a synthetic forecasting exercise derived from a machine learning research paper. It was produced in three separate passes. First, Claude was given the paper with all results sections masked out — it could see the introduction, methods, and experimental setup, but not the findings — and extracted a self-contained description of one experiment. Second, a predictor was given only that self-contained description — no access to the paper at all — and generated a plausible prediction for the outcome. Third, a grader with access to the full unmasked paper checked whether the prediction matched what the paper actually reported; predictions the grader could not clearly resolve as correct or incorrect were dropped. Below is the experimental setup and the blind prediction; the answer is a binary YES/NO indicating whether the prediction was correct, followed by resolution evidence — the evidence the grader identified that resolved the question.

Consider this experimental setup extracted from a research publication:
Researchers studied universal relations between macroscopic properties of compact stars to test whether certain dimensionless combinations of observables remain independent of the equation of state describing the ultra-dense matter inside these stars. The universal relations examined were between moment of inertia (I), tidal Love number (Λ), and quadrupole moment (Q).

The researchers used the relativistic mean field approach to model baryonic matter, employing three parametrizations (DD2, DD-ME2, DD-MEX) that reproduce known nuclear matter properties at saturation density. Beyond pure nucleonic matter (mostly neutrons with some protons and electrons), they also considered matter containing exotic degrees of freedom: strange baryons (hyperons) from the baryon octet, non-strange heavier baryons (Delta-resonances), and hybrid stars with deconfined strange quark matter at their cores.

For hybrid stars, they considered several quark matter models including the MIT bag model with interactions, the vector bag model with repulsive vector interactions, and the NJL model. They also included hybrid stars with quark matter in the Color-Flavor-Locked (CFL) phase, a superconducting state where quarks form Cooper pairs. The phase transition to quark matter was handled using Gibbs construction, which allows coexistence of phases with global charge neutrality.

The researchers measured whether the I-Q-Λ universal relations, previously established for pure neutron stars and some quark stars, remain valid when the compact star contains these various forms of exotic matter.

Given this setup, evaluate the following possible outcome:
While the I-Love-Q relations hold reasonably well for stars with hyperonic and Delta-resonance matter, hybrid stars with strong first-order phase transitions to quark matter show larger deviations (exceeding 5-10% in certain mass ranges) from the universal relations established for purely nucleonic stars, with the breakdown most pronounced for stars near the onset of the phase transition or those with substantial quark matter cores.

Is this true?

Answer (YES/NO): NO